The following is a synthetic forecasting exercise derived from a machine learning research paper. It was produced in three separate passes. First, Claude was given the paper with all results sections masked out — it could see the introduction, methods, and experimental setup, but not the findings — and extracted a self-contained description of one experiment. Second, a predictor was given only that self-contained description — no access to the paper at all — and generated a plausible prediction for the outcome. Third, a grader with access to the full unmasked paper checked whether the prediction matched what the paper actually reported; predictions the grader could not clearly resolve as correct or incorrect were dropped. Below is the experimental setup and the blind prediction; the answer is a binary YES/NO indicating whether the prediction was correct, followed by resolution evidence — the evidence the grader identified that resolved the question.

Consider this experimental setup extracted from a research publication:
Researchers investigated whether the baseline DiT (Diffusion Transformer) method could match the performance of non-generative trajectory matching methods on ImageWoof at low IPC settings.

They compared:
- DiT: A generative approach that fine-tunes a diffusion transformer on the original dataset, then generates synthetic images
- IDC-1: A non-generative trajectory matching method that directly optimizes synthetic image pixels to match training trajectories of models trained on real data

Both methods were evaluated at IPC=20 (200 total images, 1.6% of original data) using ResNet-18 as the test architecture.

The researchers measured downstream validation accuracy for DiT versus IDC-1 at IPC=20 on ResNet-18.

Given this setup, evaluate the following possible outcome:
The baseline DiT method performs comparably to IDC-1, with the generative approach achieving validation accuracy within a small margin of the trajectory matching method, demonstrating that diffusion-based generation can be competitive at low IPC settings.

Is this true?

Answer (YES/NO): NO